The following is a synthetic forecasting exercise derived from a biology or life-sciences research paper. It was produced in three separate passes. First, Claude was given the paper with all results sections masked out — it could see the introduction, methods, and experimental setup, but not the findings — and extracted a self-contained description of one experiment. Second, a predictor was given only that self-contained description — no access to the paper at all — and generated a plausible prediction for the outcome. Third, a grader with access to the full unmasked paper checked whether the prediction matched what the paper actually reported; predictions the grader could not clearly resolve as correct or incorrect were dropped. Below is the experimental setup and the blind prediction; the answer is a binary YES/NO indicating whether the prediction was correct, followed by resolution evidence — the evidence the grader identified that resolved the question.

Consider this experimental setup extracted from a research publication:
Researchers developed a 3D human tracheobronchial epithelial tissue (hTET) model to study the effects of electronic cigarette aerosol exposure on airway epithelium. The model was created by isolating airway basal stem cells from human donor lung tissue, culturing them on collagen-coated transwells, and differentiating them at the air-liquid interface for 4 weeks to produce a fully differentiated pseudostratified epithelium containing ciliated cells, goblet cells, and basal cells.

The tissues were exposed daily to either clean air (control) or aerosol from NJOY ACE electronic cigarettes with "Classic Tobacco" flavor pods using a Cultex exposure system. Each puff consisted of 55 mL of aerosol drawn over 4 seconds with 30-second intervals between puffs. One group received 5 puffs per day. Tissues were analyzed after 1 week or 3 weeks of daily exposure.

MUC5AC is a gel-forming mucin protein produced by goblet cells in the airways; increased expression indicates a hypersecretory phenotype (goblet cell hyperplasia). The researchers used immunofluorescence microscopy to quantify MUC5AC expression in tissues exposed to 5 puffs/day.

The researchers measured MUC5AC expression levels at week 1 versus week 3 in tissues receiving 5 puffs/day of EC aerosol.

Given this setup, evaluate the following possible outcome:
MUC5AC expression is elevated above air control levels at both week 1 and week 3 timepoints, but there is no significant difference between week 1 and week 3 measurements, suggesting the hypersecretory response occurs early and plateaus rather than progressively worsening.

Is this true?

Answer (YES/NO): NO